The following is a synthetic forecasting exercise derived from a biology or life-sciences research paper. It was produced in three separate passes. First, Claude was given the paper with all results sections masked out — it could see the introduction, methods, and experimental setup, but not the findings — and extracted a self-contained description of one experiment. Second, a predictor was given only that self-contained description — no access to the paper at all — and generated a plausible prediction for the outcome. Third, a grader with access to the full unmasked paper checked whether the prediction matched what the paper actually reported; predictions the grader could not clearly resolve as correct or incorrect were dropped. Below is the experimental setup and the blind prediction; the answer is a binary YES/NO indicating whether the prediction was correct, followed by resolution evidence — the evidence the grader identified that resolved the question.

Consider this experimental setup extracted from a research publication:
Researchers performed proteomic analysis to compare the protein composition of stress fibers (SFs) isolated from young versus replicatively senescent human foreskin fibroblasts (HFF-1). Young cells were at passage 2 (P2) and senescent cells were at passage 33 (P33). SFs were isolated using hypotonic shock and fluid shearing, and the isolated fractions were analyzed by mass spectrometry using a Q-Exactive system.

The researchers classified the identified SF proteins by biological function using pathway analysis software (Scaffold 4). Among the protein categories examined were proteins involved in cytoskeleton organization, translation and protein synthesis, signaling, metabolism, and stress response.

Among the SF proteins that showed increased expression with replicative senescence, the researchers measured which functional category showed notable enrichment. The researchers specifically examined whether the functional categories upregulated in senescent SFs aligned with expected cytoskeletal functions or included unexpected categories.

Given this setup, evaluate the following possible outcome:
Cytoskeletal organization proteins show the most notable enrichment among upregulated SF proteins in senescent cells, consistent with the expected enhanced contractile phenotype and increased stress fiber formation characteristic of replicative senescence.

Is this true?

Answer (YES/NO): NO